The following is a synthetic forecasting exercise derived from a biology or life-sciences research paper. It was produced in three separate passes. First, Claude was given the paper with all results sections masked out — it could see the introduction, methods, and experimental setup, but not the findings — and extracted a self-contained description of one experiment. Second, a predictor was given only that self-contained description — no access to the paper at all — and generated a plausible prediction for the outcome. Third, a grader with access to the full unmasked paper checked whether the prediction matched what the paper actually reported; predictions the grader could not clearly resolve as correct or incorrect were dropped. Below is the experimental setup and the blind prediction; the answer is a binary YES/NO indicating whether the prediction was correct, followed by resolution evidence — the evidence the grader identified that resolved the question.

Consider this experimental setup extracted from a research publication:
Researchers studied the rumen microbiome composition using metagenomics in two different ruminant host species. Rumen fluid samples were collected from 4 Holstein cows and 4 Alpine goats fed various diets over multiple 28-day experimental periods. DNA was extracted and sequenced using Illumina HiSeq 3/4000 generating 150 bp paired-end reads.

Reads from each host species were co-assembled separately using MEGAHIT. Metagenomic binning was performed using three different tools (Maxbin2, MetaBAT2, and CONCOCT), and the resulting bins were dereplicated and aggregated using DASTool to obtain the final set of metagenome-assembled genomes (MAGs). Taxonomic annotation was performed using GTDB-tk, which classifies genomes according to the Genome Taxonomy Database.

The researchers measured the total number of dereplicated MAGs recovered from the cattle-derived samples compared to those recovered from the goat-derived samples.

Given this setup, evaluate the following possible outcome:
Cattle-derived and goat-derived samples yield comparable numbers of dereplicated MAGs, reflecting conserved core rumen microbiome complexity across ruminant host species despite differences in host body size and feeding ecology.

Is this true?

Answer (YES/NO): NO